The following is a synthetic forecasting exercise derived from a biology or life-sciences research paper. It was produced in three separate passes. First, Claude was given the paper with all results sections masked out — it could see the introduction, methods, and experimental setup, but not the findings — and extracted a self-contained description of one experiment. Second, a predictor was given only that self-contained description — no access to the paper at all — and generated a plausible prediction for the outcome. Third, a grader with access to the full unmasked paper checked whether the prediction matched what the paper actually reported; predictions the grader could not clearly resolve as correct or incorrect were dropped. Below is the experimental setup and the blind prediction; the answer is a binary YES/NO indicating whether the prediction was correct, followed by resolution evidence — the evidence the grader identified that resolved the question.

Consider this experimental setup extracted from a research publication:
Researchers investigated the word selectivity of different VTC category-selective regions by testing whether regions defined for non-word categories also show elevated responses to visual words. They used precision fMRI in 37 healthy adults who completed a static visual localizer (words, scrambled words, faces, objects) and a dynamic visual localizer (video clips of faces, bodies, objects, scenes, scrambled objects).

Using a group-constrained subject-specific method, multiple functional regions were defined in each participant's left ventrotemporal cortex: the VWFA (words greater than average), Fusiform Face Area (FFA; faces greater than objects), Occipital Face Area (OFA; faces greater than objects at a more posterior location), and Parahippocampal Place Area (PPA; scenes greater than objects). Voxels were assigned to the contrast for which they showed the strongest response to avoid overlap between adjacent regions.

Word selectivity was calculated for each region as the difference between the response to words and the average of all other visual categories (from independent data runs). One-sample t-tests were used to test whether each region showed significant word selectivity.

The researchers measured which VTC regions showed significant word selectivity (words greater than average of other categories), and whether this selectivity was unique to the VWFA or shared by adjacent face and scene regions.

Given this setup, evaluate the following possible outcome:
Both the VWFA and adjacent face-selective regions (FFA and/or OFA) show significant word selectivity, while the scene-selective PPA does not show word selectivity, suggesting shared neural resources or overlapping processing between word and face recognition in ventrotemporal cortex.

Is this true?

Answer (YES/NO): YES